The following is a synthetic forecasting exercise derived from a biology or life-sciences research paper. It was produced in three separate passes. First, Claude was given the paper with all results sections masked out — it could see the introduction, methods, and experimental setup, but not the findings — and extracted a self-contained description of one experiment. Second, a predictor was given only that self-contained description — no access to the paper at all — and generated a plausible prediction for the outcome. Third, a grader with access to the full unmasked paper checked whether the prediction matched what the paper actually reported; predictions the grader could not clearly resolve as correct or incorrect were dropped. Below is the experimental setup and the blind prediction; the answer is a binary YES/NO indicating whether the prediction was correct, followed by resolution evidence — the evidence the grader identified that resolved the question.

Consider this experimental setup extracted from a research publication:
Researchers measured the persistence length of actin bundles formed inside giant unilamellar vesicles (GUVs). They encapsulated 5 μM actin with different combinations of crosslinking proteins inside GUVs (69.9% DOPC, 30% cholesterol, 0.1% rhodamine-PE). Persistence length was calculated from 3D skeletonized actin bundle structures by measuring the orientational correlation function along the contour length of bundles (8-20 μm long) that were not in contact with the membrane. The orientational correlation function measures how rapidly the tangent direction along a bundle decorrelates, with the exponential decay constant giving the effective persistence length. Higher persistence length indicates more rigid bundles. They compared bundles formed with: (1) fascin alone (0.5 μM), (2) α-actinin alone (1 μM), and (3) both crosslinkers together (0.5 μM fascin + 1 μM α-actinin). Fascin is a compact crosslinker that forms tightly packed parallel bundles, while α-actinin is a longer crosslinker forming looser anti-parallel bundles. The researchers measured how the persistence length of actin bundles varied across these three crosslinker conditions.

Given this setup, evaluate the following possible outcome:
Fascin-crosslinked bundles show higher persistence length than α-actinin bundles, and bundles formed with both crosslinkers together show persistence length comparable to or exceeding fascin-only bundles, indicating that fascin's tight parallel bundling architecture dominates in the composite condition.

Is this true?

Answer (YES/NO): NO